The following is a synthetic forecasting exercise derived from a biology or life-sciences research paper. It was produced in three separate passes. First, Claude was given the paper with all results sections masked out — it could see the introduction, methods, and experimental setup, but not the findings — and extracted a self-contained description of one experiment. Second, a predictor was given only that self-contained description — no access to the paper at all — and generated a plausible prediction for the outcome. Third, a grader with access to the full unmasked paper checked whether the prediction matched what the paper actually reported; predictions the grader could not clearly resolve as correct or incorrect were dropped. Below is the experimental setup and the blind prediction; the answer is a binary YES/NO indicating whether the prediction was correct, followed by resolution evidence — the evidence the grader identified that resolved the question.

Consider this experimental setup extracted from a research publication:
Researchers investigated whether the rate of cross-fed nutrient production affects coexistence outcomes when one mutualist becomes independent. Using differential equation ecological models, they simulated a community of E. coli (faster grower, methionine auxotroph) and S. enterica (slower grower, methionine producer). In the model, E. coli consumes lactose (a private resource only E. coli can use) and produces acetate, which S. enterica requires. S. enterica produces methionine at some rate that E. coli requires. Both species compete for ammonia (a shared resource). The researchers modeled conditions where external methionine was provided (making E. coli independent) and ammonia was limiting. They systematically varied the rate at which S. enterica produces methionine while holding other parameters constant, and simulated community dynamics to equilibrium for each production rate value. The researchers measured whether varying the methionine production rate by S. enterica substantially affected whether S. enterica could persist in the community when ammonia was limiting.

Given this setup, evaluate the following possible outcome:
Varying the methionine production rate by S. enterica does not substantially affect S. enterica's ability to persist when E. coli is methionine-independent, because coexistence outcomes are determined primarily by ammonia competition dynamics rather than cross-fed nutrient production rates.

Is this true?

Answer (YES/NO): YES